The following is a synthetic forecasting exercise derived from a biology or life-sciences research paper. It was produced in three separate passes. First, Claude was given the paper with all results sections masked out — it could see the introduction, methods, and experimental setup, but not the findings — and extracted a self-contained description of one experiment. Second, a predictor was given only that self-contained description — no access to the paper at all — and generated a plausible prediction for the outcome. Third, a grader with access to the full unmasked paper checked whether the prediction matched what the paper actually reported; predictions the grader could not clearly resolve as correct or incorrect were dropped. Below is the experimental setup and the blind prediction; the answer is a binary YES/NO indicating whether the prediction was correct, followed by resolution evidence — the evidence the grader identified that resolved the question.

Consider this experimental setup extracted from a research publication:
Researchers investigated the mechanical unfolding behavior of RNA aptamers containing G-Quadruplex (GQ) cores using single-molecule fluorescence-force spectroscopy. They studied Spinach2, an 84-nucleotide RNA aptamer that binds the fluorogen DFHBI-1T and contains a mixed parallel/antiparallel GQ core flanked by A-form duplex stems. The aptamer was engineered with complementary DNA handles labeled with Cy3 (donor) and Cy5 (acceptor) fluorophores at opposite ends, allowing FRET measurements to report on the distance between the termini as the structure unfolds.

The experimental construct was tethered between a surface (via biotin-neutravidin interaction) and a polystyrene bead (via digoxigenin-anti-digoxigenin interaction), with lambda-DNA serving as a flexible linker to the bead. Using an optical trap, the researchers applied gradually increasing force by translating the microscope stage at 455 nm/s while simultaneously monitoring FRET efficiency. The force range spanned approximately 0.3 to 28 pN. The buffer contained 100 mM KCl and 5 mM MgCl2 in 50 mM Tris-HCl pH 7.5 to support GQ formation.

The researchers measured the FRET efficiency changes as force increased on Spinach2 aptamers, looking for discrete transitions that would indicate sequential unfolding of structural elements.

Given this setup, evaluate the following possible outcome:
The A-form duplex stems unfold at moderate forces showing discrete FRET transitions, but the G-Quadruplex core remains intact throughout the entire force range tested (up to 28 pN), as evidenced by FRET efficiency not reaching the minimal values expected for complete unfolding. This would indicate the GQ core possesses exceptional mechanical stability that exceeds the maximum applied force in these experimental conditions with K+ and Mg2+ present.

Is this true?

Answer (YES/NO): NO